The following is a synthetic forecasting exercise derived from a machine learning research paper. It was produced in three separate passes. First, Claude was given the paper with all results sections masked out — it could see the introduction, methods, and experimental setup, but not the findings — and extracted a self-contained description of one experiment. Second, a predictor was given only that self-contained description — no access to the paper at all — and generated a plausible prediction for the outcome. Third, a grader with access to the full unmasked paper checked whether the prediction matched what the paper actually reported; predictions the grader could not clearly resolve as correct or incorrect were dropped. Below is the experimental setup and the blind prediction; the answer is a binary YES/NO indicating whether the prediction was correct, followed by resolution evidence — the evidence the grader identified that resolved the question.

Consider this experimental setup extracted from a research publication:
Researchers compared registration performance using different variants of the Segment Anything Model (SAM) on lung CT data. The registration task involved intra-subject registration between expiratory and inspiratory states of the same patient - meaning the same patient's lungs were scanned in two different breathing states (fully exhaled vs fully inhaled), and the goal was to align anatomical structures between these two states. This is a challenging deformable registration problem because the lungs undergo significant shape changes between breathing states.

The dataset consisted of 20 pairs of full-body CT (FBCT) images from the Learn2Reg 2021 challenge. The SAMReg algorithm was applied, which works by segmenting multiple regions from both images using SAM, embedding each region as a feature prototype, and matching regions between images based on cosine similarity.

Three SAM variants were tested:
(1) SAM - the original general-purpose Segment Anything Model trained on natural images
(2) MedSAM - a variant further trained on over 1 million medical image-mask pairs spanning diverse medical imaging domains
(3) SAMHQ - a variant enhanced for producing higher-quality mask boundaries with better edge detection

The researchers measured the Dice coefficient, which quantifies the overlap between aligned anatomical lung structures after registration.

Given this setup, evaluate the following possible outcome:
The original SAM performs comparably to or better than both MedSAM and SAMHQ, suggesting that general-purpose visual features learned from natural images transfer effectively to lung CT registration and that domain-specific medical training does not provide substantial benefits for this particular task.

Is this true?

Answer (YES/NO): NO